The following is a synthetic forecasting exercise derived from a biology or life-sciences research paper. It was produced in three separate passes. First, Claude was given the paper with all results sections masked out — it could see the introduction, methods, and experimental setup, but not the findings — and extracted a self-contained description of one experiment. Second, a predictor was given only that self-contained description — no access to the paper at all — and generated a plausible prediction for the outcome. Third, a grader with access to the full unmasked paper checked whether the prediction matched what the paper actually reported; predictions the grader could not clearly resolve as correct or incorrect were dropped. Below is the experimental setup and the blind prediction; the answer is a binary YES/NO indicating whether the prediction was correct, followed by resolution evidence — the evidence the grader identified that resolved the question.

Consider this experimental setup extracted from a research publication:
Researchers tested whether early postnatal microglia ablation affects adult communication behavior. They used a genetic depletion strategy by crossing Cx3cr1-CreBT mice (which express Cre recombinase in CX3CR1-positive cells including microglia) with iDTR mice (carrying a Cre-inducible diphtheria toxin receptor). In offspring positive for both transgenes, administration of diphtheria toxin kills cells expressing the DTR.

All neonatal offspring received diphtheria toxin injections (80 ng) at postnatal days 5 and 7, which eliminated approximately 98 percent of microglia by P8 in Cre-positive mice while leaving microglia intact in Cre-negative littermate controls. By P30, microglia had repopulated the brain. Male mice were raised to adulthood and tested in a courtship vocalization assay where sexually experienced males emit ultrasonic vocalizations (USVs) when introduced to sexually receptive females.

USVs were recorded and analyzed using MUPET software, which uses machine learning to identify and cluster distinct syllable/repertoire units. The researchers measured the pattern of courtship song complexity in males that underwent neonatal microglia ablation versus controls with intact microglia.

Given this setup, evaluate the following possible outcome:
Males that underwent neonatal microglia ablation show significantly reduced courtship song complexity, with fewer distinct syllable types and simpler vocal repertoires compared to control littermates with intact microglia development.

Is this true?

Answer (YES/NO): NO